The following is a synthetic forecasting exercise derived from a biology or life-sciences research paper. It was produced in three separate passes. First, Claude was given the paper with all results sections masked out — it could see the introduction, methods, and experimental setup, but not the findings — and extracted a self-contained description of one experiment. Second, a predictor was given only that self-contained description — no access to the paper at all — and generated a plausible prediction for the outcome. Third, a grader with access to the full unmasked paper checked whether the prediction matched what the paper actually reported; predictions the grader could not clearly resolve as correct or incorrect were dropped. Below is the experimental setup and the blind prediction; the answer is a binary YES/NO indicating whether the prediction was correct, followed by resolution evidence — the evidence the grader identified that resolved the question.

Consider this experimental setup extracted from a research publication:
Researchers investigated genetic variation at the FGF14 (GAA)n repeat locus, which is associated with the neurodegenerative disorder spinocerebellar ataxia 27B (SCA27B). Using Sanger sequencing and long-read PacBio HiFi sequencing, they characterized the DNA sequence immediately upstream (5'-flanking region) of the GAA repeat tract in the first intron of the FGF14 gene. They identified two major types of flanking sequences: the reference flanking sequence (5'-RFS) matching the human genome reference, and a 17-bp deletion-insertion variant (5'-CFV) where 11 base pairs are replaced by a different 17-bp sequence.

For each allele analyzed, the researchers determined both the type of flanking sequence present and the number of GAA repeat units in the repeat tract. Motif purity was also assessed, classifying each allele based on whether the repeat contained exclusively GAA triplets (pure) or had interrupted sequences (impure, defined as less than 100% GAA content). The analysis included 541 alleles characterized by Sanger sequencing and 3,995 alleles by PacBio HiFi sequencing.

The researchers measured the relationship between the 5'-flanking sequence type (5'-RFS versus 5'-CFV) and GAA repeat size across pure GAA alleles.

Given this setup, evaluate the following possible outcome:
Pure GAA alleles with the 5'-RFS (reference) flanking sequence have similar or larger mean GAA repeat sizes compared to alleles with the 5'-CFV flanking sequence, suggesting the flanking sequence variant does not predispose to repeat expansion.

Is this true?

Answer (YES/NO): YES